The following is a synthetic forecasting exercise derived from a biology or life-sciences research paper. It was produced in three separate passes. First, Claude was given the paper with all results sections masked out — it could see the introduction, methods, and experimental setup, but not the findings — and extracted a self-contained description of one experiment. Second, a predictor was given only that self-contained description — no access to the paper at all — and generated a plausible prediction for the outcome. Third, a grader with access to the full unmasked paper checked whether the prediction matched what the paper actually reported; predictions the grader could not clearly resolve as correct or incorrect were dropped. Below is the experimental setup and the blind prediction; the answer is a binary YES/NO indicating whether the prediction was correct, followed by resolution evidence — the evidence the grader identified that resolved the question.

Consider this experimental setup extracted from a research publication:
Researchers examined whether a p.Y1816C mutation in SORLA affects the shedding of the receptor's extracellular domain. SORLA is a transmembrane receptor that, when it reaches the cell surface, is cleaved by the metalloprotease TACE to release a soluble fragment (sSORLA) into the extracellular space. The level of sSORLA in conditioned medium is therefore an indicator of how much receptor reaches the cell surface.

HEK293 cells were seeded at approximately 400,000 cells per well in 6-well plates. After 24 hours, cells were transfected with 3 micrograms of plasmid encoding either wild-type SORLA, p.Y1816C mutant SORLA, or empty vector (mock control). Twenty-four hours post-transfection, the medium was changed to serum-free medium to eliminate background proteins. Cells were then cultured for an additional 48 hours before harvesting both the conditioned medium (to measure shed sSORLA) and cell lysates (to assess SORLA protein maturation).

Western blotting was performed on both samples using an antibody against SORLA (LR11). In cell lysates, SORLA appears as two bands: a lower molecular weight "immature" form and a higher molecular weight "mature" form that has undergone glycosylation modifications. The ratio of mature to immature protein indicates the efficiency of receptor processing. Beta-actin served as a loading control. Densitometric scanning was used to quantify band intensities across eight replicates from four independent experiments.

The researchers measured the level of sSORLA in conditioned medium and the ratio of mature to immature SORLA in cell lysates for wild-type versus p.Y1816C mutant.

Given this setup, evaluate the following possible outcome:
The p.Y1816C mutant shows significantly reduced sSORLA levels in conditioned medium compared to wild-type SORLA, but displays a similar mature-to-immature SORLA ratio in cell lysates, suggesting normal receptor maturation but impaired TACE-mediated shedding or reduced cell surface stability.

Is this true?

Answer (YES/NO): NO